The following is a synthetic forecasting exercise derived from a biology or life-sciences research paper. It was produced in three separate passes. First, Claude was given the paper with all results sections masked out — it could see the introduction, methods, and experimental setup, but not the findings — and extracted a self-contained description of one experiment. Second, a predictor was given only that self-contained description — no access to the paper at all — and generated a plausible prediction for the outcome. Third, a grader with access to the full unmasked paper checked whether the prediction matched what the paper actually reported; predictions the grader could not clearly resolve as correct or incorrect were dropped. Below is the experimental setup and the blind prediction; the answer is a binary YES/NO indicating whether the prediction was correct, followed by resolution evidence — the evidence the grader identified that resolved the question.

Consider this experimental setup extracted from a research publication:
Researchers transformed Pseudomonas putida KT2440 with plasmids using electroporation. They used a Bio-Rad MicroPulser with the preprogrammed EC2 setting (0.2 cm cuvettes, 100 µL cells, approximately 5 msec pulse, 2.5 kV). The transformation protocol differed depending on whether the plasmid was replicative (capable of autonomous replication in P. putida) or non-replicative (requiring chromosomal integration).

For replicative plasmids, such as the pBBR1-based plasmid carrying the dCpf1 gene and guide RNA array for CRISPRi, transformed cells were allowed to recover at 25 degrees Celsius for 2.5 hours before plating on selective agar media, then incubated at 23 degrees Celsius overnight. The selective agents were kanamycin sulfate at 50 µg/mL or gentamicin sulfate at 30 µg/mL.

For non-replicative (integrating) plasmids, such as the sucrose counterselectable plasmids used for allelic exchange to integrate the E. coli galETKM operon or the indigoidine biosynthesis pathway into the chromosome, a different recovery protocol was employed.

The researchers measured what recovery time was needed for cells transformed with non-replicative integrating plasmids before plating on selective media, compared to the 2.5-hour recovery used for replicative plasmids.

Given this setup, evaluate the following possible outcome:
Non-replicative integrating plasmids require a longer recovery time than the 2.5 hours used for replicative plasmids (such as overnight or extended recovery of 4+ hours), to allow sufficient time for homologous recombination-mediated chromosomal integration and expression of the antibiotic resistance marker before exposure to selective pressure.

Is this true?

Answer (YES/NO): YES